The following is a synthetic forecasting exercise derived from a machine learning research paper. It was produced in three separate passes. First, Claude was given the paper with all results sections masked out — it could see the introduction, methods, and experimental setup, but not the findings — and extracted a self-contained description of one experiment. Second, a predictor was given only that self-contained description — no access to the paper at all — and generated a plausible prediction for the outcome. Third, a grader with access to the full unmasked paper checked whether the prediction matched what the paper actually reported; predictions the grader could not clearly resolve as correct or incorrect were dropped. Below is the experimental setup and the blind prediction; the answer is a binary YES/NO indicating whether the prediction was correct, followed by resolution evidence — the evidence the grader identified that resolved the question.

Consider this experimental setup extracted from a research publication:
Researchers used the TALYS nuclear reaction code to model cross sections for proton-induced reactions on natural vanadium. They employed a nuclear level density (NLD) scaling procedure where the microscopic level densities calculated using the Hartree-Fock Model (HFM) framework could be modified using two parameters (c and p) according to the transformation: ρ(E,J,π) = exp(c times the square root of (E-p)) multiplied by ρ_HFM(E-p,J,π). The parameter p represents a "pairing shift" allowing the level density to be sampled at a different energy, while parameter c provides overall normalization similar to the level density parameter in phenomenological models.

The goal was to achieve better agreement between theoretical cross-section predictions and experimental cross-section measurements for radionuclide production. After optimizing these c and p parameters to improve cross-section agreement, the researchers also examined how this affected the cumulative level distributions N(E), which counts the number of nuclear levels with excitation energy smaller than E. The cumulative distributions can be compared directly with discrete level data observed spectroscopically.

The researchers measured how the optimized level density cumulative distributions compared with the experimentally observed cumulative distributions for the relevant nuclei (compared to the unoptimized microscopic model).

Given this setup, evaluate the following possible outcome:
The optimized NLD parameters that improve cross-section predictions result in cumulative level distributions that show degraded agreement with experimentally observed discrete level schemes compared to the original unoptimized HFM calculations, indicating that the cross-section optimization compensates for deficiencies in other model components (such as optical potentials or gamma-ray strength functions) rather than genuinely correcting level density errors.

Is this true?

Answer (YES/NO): YES